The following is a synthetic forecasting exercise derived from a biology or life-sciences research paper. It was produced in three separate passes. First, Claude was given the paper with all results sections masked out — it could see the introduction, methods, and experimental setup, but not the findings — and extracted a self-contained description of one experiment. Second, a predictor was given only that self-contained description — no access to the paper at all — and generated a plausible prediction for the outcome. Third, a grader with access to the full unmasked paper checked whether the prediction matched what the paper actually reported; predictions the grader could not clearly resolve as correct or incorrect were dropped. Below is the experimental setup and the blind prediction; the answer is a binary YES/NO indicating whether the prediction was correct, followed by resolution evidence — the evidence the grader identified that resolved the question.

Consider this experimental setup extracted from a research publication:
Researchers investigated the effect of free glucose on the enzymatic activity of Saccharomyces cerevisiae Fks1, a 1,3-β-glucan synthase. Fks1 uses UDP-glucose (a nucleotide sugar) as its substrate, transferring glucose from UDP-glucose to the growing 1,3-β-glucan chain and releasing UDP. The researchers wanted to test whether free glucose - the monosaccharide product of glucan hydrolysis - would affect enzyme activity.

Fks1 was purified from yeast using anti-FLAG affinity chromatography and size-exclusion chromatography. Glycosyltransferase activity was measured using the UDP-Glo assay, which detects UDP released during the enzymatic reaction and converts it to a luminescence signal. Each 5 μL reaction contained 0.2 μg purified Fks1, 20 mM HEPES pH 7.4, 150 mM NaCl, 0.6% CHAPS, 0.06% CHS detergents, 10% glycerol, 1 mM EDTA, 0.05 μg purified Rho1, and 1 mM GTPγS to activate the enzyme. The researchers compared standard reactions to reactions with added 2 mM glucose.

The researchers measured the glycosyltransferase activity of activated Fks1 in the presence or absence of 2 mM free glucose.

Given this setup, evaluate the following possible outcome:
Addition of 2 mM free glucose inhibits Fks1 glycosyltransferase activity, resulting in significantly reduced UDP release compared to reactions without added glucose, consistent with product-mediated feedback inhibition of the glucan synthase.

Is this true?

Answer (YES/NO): NO